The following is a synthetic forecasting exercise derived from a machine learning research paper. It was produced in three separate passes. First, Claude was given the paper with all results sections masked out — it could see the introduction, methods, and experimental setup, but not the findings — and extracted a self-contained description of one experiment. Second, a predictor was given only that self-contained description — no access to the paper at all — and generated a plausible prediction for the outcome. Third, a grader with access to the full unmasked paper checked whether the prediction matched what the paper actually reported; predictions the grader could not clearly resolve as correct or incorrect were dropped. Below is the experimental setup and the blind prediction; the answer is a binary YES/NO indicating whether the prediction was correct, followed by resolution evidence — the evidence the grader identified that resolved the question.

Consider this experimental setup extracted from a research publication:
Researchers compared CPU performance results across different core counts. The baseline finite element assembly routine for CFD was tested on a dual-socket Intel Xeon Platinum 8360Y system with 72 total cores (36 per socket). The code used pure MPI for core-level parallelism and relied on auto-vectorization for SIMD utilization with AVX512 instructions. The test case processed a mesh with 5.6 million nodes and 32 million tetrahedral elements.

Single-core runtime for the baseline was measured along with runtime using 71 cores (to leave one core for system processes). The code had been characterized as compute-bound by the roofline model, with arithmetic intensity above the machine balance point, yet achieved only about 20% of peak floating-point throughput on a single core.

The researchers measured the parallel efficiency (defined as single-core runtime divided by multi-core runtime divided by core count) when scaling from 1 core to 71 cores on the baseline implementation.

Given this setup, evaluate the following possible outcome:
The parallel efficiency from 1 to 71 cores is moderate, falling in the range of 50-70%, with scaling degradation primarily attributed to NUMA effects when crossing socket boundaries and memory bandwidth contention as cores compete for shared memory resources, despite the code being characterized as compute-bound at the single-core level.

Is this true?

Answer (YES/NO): NO